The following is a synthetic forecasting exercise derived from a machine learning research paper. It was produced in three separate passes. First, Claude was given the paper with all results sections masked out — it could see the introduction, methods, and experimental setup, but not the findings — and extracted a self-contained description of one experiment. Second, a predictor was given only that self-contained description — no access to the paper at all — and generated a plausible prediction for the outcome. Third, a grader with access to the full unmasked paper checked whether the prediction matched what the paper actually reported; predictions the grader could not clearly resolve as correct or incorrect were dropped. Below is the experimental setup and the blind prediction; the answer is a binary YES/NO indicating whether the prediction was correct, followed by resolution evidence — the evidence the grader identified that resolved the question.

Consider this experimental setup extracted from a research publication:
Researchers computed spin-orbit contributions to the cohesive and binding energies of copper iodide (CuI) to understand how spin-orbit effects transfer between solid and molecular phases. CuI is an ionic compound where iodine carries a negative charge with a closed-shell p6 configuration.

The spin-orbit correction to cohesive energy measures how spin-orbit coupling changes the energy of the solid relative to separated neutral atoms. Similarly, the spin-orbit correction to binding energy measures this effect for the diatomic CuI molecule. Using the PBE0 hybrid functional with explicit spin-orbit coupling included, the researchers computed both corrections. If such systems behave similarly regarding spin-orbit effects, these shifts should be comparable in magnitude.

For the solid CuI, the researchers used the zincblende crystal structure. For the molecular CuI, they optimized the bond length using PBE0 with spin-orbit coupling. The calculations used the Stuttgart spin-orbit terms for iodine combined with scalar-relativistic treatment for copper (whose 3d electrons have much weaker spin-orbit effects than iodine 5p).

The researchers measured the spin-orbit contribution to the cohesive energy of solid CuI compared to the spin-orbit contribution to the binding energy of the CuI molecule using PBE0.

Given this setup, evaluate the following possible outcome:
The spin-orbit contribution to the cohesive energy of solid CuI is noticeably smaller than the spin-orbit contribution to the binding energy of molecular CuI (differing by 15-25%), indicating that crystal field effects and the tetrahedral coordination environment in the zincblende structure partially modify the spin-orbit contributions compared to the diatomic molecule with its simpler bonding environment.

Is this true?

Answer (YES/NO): NO